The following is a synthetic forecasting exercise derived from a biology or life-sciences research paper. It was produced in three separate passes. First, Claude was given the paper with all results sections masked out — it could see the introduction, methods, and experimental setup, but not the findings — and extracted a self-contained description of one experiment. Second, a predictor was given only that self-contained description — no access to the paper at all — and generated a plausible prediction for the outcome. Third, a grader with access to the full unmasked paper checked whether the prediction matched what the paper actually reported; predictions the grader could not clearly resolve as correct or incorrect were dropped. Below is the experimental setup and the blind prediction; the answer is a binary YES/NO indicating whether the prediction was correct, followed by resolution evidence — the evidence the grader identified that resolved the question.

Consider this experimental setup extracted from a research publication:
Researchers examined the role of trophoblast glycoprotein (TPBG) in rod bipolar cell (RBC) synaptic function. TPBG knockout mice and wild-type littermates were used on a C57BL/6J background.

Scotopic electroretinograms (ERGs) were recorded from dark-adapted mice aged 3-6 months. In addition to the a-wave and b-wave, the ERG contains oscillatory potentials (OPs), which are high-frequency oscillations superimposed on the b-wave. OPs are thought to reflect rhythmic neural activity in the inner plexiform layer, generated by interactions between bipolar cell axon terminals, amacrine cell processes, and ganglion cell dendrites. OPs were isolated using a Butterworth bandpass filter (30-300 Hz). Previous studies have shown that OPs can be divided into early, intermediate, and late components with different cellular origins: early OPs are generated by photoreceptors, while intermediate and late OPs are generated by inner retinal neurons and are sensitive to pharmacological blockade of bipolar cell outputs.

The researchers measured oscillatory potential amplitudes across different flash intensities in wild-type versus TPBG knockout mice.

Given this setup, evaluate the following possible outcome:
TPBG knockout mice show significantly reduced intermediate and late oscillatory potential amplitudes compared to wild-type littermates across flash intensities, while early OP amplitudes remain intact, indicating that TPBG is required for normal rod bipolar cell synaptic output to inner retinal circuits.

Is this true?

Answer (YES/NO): YES